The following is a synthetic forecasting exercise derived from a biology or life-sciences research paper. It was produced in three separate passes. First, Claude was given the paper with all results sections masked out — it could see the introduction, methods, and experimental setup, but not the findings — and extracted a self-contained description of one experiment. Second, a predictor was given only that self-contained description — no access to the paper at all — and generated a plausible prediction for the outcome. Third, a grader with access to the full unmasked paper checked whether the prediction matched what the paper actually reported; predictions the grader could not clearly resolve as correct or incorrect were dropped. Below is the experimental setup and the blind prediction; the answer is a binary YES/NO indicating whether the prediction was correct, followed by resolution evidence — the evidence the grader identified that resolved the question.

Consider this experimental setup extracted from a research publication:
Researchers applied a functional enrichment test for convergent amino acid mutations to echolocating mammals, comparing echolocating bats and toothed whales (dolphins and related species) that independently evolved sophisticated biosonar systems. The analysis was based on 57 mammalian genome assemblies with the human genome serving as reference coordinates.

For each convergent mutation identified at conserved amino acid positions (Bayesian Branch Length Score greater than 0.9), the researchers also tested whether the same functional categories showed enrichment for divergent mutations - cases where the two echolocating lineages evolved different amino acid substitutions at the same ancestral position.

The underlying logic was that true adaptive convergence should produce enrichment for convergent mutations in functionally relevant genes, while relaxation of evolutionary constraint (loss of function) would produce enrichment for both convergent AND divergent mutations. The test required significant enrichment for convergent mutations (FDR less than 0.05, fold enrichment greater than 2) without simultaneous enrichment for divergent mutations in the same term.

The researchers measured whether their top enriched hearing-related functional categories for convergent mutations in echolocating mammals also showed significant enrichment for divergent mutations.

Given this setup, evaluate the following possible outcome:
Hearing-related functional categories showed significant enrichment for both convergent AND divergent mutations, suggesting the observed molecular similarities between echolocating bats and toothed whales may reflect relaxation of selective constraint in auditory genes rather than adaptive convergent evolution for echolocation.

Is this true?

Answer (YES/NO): NO